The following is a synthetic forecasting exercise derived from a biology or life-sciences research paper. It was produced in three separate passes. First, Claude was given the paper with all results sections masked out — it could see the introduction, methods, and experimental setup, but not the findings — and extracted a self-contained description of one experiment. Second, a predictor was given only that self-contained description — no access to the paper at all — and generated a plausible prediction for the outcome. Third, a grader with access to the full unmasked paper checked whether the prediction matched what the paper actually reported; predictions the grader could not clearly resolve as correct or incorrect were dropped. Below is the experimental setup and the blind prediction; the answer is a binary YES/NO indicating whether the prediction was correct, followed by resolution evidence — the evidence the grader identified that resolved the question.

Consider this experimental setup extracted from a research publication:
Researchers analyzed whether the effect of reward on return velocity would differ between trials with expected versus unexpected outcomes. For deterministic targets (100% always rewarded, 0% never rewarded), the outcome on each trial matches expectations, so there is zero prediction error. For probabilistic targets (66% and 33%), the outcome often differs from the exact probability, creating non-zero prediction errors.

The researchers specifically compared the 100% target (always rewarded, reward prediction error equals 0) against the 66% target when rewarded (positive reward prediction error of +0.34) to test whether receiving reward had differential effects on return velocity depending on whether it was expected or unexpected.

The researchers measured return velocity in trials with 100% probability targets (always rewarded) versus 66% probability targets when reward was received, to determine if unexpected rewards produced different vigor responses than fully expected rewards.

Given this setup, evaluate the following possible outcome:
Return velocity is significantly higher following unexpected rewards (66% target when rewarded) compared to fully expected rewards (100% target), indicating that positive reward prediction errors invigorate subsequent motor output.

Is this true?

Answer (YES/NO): YES